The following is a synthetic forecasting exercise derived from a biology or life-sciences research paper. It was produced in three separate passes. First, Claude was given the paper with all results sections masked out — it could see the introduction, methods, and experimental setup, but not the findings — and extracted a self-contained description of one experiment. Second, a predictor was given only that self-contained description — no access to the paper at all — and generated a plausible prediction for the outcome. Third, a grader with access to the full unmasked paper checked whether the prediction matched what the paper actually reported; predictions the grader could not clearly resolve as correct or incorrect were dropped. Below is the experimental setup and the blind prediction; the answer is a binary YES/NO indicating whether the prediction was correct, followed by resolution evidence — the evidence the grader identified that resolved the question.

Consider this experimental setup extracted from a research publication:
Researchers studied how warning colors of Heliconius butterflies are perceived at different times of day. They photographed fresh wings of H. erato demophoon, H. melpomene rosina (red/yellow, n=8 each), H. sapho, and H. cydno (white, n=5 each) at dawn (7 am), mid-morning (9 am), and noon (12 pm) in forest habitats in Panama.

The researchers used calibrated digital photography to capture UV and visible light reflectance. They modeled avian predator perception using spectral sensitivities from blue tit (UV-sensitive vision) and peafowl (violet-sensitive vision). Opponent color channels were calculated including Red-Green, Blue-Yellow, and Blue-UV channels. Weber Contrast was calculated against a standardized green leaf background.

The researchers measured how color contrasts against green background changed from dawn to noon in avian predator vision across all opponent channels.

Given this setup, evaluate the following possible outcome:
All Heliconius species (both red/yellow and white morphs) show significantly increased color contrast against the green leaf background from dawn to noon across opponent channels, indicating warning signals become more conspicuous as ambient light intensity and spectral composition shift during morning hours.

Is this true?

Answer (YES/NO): NO